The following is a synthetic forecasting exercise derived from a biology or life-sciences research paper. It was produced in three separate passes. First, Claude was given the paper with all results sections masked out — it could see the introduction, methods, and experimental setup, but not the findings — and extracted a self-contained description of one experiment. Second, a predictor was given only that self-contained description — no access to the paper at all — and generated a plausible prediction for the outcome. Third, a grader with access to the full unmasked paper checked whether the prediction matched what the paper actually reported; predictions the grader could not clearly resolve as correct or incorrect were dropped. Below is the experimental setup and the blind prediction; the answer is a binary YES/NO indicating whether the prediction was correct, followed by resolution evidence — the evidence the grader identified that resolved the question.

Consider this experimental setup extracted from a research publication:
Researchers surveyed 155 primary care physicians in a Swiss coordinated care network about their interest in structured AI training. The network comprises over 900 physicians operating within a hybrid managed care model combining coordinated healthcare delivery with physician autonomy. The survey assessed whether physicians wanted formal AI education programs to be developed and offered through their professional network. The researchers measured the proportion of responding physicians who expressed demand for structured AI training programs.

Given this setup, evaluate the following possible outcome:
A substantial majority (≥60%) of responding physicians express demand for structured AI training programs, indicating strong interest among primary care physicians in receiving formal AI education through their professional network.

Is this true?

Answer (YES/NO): YES